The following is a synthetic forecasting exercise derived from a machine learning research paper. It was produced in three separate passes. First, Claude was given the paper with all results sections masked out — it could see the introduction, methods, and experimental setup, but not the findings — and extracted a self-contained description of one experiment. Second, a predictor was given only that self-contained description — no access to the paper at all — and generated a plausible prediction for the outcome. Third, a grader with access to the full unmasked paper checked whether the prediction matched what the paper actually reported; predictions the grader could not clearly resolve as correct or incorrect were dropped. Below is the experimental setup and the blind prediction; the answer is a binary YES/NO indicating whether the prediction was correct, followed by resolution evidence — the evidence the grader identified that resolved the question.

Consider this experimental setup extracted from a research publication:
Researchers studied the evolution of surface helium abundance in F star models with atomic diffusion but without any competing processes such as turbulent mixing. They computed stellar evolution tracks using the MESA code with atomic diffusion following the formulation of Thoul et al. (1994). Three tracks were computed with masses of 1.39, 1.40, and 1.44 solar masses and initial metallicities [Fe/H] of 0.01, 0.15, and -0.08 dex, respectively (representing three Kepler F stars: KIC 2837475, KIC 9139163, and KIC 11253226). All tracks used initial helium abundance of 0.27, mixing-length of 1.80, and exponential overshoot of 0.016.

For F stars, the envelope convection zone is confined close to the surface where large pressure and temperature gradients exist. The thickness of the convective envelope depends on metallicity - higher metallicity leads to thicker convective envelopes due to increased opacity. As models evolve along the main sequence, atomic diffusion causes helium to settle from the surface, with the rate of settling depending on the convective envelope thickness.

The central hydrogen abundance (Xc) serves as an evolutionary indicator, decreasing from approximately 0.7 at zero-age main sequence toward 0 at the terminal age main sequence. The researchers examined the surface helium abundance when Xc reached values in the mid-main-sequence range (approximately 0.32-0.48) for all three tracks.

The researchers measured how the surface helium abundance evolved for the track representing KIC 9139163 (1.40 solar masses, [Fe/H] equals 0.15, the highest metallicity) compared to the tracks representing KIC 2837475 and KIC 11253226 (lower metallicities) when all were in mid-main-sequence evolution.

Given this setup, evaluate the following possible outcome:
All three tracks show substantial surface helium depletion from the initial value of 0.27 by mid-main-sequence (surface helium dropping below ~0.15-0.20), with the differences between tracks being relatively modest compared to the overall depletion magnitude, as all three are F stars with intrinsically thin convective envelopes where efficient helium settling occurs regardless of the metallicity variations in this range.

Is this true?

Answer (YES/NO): NO